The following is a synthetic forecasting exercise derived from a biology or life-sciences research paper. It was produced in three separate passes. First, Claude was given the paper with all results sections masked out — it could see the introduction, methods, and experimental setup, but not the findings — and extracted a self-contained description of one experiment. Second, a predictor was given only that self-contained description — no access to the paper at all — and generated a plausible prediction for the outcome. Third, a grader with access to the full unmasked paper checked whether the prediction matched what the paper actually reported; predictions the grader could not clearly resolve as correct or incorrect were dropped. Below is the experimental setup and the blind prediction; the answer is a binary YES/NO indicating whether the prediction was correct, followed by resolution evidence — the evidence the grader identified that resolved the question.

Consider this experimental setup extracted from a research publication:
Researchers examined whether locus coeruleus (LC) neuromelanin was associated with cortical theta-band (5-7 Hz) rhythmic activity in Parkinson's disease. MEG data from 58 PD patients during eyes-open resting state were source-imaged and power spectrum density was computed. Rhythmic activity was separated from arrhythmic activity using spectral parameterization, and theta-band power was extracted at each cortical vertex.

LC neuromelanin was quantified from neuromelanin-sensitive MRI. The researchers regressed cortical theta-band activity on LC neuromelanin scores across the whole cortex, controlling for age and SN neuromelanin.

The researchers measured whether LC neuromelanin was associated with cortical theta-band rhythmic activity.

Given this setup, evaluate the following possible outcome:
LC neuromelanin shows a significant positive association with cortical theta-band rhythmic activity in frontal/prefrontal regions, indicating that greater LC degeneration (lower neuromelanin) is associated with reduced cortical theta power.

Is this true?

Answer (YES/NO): NO